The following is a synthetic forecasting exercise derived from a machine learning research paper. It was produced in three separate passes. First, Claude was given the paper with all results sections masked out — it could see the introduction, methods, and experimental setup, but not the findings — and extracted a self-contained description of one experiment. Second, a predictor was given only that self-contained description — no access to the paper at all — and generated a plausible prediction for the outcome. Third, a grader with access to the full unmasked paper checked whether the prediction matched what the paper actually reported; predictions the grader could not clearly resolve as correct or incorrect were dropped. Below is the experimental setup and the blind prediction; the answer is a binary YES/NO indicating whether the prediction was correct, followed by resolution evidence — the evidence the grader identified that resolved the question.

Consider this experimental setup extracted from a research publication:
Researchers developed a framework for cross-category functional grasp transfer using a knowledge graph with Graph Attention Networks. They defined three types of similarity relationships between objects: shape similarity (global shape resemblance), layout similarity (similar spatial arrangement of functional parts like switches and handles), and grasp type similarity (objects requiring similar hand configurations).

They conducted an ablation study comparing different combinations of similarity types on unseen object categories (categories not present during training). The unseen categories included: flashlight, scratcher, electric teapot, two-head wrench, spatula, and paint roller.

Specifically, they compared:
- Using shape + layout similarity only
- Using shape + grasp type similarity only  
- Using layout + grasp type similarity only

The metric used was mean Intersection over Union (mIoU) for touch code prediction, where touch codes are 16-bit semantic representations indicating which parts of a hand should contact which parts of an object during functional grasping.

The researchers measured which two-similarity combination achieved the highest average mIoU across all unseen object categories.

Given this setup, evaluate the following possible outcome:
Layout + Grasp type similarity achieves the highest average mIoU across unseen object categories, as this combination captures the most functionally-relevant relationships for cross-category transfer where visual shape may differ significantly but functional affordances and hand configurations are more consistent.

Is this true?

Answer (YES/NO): YES